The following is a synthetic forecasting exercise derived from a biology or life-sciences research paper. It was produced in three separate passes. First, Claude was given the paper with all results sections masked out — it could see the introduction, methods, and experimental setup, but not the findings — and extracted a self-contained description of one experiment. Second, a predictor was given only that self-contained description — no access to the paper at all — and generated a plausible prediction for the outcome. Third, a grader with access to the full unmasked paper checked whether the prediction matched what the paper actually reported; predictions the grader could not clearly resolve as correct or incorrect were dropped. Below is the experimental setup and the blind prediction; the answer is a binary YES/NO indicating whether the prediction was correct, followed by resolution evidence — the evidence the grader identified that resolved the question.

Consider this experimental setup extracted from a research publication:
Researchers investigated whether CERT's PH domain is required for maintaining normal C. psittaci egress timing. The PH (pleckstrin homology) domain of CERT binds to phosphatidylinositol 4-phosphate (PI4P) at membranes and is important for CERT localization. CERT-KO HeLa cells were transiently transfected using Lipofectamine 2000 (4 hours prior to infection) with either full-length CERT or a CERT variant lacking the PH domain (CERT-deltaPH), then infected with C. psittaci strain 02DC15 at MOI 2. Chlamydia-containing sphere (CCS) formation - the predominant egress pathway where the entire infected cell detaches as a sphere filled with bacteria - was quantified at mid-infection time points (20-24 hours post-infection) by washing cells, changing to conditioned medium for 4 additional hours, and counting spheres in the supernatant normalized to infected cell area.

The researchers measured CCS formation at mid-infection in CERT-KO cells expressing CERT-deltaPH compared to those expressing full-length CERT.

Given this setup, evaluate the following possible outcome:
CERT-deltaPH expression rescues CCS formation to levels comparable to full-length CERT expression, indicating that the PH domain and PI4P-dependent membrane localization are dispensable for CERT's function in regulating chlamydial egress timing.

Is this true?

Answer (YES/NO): NO